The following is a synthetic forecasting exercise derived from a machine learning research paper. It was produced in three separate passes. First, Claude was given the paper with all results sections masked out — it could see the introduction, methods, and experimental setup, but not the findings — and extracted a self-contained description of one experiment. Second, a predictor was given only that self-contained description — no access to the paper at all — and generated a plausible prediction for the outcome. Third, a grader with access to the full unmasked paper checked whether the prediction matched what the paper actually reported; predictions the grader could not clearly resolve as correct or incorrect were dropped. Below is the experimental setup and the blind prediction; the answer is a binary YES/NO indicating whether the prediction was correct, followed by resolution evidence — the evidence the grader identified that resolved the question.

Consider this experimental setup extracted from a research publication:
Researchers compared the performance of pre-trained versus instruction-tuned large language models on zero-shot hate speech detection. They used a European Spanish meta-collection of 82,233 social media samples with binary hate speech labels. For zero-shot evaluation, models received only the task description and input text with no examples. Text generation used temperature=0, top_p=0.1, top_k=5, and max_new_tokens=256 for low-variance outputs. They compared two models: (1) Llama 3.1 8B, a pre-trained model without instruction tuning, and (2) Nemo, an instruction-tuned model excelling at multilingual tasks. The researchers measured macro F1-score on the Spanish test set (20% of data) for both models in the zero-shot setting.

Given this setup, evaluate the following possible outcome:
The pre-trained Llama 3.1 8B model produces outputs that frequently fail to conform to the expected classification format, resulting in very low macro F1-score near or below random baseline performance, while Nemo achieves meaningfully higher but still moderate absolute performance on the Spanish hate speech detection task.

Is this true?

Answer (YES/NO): NO